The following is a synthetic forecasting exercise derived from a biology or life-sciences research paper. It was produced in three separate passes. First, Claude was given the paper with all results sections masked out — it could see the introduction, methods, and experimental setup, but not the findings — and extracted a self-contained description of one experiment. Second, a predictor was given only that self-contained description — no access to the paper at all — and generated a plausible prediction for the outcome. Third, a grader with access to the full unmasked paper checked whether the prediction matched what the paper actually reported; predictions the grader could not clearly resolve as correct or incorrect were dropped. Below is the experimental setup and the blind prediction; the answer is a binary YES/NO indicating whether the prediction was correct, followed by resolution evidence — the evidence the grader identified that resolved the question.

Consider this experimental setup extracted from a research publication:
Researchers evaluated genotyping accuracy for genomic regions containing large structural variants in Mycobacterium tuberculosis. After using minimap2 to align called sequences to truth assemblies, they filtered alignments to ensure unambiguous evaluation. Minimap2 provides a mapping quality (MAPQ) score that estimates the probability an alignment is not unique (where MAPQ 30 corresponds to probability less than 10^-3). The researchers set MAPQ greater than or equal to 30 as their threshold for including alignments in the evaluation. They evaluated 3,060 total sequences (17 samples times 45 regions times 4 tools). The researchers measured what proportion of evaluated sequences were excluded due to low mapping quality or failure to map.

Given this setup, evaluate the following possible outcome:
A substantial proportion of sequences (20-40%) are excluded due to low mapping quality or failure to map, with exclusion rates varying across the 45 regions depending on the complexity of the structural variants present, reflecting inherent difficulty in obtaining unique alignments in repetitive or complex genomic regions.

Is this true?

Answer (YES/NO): NO